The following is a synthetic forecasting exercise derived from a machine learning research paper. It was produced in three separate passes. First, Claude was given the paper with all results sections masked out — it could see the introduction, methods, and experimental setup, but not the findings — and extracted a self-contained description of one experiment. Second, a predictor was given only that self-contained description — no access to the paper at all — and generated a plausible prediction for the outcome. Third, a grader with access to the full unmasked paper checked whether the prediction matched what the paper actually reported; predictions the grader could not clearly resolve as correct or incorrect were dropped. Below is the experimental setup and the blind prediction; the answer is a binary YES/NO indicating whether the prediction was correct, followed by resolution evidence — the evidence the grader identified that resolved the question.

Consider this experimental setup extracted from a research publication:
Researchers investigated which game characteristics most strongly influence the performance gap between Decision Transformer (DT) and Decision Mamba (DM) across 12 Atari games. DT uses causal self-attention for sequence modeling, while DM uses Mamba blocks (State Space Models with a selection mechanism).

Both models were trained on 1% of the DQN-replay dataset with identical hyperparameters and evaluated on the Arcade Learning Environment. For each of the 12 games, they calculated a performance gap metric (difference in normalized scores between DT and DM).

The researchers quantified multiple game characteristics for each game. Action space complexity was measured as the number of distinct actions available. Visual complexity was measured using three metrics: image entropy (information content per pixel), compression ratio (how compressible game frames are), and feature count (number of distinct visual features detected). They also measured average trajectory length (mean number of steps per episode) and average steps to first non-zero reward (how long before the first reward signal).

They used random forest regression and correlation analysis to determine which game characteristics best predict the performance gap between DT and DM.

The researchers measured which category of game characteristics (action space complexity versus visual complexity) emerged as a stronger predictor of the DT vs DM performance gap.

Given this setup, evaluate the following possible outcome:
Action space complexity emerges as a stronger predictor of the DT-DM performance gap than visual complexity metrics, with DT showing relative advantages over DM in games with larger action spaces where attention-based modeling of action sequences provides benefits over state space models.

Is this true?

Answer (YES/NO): YES